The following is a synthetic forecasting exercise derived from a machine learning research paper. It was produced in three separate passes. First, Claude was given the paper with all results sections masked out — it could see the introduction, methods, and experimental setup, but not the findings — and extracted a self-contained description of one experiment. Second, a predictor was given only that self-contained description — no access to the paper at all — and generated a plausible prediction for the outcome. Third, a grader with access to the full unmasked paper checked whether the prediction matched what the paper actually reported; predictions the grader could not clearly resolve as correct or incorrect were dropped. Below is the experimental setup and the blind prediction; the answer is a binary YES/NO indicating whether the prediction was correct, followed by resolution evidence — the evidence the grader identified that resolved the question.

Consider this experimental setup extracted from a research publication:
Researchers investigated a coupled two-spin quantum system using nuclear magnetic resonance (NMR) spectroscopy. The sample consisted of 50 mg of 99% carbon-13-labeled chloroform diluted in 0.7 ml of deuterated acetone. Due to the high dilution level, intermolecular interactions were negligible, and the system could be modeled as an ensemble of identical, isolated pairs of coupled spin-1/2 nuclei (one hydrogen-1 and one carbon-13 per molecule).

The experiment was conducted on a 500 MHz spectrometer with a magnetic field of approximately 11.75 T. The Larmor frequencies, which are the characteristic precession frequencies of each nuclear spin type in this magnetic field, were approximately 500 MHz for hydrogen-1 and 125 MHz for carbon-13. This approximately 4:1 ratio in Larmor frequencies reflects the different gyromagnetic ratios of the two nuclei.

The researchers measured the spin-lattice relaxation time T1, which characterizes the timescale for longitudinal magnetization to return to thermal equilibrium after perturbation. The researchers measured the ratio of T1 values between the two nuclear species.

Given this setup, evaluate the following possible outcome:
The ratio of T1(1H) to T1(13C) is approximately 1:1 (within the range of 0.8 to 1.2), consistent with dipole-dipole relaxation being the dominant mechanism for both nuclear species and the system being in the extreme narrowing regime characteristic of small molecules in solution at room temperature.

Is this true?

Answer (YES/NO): NO